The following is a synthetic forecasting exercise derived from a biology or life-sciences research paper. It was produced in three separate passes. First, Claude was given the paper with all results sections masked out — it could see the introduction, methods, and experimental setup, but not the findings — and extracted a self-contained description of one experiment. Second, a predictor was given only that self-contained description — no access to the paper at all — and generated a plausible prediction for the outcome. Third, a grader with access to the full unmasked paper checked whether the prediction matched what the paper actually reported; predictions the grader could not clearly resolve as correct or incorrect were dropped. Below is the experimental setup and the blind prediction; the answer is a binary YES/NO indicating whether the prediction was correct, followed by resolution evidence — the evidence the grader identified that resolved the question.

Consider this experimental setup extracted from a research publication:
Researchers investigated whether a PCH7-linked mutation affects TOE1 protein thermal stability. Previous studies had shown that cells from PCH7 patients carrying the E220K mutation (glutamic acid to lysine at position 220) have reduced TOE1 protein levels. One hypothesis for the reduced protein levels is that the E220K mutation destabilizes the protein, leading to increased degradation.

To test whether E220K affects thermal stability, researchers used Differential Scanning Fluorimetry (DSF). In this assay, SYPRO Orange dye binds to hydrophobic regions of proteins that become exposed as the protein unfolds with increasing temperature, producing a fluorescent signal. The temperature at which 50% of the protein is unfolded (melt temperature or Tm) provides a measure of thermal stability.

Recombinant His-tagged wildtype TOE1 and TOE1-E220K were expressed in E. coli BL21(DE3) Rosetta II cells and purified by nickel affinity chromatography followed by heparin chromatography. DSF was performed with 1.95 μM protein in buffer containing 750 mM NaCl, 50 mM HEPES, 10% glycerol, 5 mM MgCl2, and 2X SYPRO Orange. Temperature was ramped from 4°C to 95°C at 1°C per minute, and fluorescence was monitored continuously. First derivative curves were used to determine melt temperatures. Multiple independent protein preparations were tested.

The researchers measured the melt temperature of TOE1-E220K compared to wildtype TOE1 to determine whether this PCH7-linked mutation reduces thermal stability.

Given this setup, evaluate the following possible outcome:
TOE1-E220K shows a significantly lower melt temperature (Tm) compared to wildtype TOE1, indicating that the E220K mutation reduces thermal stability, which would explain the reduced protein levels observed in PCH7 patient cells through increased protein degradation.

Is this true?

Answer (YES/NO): NO